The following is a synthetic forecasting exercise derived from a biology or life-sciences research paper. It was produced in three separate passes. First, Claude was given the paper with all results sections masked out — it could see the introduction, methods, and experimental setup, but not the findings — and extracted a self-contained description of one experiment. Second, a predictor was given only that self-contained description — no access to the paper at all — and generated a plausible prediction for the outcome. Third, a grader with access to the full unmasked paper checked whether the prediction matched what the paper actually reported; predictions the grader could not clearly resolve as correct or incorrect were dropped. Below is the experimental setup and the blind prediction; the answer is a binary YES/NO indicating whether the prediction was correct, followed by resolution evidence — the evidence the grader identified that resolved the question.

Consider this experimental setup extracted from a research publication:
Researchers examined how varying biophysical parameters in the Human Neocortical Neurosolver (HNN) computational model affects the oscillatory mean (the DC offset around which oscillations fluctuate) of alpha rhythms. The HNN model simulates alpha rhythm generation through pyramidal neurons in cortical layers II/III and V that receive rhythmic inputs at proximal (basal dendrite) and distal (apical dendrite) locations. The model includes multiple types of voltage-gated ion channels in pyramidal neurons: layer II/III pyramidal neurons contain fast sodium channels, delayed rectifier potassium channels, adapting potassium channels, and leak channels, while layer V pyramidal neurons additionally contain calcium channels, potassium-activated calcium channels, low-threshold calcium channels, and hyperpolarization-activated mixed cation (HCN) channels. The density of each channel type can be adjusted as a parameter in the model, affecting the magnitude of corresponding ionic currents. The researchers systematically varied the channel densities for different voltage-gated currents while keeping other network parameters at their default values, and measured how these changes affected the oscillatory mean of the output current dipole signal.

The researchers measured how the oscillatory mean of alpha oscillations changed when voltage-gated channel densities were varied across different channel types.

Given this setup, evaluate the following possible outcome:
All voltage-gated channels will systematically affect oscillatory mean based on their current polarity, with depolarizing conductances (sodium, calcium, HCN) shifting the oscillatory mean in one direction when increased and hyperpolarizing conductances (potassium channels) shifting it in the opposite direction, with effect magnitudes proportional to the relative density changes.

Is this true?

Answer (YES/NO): NO